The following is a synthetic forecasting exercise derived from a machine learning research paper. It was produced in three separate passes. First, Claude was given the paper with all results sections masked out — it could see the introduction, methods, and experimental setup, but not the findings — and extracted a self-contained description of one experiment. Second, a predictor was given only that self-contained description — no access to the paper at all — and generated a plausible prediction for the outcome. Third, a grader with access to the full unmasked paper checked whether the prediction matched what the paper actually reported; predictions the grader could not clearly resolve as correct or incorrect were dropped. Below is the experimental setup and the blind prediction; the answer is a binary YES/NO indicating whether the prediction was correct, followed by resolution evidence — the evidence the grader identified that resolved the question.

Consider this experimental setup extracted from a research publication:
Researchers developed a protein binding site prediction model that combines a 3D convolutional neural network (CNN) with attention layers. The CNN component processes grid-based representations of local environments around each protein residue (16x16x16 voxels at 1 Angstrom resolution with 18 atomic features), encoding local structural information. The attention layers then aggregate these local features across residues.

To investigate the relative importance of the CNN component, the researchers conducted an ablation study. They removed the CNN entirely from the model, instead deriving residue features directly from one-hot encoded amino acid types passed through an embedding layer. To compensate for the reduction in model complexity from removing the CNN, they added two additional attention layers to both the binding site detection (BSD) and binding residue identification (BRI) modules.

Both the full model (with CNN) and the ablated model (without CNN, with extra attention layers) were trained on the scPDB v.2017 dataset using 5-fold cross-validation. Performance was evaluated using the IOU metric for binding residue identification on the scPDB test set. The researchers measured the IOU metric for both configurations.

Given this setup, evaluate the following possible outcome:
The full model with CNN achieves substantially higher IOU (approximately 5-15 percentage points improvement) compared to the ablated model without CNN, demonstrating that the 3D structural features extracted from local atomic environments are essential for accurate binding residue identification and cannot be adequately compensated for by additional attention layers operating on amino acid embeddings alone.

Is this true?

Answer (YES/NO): NO